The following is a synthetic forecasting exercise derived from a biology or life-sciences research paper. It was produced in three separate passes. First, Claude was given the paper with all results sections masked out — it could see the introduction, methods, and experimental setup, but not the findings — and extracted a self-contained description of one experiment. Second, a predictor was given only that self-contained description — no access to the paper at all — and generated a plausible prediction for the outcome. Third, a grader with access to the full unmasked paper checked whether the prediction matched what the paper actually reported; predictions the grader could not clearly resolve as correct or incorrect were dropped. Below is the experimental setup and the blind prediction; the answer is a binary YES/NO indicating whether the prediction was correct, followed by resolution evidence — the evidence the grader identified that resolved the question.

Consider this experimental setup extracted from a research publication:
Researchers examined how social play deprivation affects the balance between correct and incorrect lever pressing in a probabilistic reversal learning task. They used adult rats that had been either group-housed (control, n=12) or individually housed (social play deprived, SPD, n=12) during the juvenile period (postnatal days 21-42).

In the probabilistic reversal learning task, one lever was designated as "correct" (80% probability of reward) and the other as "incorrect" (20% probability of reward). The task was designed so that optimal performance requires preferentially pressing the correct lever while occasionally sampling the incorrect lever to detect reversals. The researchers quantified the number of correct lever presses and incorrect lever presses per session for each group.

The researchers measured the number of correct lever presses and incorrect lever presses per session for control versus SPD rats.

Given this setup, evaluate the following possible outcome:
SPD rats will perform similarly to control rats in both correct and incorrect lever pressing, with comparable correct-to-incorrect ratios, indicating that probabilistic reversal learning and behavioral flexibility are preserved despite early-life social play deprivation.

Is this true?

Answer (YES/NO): NO